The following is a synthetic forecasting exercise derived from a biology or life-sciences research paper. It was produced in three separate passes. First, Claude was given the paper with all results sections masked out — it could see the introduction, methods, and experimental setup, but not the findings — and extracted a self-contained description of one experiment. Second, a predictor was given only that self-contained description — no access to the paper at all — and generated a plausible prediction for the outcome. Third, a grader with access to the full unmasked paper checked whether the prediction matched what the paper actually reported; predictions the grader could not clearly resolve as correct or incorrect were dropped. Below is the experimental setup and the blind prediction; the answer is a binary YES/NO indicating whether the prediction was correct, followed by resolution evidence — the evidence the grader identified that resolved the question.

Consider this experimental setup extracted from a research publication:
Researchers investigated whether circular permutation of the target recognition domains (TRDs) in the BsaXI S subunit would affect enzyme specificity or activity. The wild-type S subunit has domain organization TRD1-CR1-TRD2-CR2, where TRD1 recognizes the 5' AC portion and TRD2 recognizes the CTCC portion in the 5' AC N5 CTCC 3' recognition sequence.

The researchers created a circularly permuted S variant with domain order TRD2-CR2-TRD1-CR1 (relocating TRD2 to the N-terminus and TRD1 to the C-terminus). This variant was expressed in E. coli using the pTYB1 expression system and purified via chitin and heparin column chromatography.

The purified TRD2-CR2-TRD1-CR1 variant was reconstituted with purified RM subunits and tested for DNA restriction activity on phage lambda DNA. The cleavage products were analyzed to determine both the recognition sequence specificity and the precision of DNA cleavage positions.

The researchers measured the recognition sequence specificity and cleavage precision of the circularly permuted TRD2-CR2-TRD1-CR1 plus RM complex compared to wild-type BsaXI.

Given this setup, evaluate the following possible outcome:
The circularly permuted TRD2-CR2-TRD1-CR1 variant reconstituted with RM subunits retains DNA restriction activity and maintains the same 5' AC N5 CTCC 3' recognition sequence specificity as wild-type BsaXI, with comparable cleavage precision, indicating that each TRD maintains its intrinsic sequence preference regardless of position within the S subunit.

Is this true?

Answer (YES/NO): NO